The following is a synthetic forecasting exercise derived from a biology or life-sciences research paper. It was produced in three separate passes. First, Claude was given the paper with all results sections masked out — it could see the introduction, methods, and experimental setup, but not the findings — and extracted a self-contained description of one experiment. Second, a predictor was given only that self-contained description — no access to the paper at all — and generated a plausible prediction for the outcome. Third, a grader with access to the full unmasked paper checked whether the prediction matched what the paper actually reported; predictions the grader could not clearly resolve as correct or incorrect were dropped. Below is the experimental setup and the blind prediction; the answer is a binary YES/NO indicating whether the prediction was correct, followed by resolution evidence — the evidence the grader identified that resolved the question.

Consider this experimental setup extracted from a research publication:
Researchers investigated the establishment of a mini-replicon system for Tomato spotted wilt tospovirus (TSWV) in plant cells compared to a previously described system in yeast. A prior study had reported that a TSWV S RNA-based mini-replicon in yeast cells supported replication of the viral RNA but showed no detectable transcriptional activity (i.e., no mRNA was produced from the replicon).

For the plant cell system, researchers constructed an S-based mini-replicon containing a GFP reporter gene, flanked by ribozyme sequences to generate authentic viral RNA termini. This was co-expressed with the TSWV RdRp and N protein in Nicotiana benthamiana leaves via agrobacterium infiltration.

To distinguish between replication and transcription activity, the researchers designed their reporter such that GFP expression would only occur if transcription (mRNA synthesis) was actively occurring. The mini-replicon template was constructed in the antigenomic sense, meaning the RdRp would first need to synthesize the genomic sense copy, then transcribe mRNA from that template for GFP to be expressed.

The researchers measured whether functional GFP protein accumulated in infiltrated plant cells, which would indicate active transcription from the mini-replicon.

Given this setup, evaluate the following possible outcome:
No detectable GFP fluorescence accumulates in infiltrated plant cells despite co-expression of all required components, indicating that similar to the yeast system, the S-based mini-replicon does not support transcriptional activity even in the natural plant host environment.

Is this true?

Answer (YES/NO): NO